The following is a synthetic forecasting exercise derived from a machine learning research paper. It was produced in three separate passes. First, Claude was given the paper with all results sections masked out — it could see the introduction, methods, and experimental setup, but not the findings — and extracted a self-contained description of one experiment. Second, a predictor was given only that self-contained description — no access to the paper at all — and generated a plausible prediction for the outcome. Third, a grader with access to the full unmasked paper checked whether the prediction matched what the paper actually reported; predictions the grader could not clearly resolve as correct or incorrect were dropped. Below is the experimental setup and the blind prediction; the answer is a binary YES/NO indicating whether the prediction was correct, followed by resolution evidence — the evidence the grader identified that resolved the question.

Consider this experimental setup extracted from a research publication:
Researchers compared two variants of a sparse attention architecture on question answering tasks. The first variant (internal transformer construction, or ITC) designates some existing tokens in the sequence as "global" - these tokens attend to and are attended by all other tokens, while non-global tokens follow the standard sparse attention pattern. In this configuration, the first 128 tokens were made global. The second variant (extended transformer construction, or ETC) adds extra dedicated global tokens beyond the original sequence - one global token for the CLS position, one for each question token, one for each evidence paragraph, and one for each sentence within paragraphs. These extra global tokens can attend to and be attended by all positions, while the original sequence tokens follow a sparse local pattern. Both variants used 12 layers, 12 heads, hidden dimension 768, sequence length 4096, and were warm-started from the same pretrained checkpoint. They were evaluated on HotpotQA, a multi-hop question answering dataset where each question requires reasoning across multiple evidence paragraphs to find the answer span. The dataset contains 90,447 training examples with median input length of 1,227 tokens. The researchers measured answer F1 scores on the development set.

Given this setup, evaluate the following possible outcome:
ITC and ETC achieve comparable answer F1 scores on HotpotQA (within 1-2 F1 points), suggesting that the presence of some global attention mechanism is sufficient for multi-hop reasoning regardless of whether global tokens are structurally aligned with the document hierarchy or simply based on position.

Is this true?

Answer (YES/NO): YES